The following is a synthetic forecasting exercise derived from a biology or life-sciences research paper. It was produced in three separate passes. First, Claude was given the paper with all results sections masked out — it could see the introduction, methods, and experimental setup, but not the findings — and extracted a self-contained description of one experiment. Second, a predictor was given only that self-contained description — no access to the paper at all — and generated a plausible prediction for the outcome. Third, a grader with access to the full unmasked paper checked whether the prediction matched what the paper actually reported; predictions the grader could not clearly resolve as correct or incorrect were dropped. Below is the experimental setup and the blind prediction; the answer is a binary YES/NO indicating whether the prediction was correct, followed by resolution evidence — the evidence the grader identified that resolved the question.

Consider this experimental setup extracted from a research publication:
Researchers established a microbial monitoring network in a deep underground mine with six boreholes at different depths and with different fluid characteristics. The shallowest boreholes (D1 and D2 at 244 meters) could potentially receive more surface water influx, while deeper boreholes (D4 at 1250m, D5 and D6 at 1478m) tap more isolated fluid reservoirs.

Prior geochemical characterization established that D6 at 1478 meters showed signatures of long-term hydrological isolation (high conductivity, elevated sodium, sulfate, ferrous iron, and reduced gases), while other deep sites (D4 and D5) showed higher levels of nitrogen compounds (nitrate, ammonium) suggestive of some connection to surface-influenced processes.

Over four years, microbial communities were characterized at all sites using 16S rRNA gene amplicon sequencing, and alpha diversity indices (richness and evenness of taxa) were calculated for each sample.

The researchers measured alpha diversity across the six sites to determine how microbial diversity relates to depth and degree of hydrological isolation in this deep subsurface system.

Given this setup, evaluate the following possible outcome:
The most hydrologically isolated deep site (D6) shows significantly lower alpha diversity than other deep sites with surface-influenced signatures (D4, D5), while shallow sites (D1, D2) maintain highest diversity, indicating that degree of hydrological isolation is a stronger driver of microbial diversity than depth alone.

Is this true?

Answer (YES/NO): NO